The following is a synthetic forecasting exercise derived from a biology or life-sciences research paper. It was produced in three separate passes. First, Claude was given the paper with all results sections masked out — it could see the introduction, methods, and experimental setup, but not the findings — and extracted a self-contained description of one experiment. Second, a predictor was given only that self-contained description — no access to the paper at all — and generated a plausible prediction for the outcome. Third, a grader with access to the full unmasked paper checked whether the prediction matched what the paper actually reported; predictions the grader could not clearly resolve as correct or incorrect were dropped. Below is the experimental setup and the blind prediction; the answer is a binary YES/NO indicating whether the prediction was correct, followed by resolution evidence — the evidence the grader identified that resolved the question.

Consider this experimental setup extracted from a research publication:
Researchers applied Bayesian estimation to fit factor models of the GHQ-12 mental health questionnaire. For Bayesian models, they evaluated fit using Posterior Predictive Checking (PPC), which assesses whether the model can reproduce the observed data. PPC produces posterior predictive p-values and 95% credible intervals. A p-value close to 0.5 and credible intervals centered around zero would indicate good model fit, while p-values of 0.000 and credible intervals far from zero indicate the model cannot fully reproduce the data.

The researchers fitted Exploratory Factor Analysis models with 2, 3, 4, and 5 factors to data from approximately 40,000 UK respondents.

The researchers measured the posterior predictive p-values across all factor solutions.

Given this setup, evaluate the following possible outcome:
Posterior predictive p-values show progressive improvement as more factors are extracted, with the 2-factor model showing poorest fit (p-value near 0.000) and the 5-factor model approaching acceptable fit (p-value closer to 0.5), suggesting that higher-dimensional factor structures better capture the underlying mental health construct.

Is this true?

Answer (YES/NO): NO